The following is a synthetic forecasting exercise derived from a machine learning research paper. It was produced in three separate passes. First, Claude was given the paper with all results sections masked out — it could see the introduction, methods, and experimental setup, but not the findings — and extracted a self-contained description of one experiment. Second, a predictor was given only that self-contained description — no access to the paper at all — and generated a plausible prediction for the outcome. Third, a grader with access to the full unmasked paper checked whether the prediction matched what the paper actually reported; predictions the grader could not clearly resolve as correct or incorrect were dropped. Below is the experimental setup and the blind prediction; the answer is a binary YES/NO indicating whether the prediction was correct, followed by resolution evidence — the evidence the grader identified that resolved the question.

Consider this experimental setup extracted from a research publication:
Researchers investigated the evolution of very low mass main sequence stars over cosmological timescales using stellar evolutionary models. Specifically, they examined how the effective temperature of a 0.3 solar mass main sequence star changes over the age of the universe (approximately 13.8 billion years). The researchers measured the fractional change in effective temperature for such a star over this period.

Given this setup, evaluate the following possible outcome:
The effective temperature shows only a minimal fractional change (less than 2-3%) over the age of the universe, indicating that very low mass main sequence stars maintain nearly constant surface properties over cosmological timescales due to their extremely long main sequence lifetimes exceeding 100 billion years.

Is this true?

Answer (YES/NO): YES